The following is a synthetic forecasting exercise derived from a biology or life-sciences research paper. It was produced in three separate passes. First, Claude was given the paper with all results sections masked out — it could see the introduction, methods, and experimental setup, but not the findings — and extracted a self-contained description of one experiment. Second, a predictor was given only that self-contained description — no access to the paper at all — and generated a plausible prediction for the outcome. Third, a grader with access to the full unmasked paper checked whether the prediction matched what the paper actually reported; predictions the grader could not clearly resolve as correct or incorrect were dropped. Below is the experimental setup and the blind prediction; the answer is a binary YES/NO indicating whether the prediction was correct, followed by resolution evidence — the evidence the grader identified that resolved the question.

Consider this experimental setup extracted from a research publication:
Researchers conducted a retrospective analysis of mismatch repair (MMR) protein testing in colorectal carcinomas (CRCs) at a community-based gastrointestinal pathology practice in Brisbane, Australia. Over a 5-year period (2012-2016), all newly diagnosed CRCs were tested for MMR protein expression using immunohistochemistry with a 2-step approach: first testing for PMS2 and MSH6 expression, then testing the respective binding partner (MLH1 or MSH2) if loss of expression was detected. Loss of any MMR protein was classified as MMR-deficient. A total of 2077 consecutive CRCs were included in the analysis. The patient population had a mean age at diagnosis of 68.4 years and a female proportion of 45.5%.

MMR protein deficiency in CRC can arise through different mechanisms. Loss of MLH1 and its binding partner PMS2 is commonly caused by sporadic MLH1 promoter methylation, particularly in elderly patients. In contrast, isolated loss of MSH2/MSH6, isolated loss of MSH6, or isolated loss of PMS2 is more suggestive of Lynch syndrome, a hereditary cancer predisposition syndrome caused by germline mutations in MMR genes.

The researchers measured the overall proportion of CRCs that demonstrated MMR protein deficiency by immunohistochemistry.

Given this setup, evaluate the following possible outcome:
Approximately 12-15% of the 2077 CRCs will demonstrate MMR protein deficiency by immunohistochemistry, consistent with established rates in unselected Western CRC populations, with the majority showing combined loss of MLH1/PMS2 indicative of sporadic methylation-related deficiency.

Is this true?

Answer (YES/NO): NO